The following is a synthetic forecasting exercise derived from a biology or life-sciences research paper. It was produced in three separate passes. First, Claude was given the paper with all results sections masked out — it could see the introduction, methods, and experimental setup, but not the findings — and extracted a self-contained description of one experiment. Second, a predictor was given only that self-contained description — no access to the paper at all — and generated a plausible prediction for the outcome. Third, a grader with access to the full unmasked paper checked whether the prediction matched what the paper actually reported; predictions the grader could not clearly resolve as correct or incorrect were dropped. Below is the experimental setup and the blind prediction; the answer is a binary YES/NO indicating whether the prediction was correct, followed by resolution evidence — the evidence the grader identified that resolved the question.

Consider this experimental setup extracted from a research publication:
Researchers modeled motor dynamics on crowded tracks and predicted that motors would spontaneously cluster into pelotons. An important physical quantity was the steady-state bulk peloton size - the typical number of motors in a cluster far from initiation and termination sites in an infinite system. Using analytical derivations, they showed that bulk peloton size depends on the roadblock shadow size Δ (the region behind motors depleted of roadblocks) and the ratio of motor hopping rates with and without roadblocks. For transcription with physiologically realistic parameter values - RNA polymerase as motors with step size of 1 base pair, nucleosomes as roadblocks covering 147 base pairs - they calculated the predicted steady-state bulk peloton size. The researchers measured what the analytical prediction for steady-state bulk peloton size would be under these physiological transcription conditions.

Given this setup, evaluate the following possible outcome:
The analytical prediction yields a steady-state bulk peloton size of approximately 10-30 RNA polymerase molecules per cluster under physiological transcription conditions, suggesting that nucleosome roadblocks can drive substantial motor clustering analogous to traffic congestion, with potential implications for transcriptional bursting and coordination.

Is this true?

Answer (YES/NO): NO